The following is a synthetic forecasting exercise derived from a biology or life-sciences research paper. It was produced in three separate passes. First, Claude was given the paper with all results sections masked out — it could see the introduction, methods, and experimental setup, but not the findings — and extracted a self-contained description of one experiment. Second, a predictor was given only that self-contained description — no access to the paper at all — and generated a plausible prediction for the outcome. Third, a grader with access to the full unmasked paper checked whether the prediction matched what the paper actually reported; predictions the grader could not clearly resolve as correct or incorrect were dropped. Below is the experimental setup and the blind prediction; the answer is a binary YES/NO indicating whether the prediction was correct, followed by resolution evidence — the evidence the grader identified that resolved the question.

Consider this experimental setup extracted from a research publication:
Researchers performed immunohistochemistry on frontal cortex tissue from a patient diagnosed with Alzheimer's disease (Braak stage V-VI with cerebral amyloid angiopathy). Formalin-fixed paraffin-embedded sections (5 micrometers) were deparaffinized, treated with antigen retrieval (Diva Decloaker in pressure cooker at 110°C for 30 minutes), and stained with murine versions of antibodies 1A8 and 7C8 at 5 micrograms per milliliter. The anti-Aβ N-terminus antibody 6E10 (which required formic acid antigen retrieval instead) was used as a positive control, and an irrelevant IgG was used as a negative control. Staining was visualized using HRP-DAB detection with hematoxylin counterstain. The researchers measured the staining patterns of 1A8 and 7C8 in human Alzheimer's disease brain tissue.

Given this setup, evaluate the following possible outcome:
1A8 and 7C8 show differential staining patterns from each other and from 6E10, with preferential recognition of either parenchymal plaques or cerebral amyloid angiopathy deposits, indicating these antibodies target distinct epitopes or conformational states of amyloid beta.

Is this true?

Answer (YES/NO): NO